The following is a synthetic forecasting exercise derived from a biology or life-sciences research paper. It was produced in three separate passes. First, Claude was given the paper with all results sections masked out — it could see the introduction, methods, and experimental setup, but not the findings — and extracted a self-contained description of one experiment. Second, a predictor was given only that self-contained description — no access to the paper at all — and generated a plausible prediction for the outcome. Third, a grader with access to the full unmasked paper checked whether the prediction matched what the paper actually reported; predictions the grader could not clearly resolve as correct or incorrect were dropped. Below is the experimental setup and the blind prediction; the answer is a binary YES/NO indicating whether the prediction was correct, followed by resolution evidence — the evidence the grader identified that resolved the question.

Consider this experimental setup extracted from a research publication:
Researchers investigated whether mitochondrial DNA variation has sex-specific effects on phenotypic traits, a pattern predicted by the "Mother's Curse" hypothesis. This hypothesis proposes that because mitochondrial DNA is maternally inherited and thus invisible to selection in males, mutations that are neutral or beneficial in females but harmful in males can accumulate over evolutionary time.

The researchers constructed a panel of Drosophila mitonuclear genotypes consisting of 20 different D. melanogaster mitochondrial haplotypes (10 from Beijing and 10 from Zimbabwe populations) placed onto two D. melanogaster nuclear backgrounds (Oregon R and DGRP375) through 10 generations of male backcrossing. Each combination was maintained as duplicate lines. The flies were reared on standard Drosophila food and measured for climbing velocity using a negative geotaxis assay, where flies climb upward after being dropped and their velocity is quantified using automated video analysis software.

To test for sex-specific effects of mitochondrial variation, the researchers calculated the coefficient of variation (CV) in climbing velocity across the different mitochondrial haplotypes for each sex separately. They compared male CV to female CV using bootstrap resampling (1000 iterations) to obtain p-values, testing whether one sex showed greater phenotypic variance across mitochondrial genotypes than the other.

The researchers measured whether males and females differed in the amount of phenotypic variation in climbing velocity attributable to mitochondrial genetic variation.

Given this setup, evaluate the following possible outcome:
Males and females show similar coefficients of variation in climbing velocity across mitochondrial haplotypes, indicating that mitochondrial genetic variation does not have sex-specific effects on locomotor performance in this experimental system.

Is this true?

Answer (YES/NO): YES